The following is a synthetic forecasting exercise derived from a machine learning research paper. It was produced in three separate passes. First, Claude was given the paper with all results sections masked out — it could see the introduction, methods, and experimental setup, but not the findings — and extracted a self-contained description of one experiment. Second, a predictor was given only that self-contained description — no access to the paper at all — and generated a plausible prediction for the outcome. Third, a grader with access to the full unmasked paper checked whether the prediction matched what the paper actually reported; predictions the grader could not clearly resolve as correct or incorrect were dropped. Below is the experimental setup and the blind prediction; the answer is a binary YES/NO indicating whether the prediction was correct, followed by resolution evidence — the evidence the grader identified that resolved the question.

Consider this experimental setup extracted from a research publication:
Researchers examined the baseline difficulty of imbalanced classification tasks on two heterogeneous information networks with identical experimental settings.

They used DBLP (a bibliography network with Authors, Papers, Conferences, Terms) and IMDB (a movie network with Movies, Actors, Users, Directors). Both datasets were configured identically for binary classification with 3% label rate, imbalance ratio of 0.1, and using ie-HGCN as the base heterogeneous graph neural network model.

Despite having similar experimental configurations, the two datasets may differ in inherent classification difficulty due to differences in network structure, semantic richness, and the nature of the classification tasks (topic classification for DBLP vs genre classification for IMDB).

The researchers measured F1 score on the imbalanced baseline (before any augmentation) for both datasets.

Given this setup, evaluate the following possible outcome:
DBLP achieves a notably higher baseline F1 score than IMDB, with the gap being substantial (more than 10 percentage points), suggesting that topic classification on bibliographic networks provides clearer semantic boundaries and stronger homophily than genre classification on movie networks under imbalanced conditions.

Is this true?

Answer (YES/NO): YES